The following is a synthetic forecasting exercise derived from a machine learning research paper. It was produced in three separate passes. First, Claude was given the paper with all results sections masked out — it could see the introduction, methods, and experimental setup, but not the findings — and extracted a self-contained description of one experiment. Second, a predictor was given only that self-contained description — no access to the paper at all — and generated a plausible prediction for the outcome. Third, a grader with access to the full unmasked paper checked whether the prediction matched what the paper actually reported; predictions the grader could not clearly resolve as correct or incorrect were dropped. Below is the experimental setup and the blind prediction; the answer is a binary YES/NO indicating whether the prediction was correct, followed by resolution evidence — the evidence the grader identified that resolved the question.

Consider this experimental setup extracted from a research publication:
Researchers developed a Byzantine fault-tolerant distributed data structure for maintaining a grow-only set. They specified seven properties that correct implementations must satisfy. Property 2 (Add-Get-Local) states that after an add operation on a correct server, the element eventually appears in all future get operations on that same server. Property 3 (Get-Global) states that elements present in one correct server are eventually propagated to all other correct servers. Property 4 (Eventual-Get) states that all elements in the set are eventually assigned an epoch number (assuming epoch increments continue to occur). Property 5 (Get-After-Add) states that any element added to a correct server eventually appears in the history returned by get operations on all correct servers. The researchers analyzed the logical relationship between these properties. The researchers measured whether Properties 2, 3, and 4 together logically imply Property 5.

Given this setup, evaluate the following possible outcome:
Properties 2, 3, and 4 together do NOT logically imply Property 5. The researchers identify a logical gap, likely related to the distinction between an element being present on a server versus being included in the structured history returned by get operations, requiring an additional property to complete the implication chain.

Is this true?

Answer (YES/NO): NO